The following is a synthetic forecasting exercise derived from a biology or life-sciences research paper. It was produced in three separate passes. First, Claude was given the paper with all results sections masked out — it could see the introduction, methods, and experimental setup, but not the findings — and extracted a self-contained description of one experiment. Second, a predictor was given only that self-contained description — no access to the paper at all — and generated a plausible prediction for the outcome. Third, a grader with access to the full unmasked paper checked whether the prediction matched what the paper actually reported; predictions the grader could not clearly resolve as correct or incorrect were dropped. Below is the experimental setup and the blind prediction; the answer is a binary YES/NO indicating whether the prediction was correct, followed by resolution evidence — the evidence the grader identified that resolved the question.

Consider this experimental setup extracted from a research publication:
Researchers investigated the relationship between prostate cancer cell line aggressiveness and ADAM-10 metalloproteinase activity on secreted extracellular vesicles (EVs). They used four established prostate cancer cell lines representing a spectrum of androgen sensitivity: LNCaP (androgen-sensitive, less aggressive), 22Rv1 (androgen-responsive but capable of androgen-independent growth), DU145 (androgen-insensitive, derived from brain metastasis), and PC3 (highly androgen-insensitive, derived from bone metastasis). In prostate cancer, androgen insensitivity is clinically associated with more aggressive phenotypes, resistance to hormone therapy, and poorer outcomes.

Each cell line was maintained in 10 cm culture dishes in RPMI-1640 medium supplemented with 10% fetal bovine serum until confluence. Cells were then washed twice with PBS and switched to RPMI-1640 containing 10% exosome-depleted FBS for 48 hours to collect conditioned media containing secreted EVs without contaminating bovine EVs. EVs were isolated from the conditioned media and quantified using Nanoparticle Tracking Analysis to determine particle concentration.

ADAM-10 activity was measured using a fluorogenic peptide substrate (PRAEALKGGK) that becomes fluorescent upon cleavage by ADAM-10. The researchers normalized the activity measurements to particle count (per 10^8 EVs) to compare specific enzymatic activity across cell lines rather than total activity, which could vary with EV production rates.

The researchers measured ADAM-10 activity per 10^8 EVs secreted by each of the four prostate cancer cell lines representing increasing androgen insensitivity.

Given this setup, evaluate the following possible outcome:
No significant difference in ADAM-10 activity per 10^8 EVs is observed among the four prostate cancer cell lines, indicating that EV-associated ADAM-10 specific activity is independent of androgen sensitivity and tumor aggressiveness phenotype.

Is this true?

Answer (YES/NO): NO